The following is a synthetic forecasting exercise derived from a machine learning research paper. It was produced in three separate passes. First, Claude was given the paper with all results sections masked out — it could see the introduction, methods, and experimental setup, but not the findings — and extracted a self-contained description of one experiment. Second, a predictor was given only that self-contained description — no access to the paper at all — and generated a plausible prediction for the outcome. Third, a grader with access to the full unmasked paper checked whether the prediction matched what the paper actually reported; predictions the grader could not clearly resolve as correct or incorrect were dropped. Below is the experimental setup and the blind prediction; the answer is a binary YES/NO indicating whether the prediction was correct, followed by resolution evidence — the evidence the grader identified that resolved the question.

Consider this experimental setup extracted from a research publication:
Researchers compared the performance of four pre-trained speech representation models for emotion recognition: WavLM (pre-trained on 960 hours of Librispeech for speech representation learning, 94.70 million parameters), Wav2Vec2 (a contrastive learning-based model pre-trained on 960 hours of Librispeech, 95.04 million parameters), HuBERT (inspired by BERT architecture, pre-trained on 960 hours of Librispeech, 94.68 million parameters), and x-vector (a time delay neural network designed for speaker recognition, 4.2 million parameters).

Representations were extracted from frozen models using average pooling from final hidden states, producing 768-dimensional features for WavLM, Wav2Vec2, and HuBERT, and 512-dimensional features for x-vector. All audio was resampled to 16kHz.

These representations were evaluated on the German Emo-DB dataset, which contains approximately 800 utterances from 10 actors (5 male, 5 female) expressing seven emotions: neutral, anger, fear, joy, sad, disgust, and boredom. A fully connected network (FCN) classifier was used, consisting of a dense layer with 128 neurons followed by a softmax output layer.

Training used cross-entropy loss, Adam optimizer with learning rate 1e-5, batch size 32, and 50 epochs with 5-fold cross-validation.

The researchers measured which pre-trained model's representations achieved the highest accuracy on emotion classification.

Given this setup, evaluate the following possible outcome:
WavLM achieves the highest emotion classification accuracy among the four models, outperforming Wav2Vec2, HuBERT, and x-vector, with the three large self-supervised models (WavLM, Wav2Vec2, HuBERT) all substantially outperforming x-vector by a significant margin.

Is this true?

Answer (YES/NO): NO